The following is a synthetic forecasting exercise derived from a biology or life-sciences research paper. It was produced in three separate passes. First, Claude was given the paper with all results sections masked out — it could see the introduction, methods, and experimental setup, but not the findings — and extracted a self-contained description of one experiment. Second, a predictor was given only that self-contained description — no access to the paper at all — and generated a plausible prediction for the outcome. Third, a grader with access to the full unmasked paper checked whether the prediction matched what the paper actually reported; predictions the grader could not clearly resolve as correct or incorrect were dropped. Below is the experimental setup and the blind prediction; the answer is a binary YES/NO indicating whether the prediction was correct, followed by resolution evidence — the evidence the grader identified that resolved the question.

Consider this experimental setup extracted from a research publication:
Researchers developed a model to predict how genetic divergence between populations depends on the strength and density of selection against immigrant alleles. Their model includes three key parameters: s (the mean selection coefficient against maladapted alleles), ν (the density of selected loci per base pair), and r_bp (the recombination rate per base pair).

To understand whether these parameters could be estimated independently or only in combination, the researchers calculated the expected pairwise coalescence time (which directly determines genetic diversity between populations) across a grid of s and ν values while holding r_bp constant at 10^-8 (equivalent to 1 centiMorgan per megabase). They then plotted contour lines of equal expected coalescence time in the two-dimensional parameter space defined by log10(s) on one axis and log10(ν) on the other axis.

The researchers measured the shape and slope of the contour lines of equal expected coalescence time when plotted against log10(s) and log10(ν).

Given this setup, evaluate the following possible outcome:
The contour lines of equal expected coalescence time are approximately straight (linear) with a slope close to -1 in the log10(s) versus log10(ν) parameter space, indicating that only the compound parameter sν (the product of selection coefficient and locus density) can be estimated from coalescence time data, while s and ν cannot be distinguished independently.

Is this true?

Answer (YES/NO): YES